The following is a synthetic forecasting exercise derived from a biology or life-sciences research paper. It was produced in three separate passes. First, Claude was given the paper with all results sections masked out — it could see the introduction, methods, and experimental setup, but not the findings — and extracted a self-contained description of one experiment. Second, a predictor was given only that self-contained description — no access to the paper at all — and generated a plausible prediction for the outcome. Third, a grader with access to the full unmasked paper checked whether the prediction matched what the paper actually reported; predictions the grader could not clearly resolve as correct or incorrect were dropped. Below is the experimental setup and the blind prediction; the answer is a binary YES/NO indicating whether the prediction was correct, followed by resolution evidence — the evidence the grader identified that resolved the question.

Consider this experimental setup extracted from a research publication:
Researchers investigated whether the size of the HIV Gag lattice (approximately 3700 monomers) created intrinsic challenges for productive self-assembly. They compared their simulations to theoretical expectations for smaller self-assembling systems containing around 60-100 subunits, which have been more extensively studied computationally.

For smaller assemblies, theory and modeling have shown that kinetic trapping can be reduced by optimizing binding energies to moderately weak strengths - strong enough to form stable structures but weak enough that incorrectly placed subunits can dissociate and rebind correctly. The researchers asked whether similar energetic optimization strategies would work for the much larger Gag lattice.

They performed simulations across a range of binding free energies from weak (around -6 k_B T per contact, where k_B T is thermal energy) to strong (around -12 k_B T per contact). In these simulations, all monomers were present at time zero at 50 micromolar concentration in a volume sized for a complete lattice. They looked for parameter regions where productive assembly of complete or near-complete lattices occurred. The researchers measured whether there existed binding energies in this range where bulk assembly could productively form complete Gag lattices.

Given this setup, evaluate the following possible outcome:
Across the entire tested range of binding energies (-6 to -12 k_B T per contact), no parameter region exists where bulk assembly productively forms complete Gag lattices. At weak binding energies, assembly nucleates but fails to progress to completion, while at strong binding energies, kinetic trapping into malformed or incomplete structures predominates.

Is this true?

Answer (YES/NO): YES